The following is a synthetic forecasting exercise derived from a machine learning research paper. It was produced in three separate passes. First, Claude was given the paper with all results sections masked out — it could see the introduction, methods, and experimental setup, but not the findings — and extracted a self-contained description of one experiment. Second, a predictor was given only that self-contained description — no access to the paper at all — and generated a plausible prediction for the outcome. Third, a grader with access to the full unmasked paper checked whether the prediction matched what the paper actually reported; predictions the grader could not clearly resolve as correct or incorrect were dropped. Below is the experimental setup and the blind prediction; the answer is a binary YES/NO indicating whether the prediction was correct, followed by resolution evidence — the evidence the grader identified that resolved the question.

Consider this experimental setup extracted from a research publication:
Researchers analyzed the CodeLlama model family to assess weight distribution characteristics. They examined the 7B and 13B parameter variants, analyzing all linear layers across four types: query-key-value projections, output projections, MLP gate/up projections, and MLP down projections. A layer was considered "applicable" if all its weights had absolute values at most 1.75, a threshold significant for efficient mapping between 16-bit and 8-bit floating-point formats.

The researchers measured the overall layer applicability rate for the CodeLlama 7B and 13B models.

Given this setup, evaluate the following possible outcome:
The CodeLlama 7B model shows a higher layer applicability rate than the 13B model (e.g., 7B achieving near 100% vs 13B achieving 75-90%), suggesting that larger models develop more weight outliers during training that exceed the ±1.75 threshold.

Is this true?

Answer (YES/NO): NO